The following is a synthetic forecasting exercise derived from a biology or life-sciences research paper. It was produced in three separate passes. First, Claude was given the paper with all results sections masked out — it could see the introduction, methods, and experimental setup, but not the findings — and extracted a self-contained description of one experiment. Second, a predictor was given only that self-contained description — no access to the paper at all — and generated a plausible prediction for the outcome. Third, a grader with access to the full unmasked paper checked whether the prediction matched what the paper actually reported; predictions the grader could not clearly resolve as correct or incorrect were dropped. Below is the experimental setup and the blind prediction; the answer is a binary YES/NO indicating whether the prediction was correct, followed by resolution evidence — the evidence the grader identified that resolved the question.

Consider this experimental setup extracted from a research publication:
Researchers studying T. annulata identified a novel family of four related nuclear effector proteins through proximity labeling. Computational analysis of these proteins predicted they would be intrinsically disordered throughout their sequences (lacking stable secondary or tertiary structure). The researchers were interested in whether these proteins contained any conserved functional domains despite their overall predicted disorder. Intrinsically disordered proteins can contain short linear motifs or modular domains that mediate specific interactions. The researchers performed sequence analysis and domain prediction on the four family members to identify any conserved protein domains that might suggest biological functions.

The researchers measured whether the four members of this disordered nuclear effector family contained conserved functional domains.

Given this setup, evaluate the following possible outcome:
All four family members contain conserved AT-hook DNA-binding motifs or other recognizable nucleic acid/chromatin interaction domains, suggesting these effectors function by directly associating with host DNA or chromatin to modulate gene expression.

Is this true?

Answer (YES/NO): NO